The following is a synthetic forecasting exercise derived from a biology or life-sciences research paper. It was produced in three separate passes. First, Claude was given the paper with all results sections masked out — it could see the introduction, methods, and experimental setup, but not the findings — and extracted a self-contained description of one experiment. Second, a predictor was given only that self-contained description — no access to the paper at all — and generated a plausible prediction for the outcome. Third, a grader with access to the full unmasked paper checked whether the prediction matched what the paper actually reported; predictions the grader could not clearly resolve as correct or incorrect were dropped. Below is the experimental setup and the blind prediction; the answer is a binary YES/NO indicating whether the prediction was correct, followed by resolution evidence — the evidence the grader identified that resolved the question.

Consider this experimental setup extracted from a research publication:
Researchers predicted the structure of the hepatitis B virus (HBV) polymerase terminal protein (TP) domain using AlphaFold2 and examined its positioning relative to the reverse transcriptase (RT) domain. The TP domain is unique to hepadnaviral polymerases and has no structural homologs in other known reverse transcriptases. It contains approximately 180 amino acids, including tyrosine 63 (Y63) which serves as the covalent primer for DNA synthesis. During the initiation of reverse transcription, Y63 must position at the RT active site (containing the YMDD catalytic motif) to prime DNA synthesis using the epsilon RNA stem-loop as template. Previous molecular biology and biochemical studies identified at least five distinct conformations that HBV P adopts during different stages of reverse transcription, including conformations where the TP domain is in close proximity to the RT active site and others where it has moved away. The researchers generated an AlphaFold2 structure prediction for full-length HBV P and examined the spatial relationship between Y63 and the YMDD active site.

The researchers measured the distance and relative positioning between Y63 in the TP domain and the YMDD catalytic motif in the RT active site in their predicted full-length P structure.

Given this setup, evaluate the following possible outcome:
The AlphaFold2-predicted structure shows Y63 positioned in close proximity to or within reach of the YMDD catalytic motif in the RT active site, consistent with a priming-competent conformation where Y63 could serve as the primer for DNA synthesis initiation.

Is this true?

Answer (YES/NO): YES